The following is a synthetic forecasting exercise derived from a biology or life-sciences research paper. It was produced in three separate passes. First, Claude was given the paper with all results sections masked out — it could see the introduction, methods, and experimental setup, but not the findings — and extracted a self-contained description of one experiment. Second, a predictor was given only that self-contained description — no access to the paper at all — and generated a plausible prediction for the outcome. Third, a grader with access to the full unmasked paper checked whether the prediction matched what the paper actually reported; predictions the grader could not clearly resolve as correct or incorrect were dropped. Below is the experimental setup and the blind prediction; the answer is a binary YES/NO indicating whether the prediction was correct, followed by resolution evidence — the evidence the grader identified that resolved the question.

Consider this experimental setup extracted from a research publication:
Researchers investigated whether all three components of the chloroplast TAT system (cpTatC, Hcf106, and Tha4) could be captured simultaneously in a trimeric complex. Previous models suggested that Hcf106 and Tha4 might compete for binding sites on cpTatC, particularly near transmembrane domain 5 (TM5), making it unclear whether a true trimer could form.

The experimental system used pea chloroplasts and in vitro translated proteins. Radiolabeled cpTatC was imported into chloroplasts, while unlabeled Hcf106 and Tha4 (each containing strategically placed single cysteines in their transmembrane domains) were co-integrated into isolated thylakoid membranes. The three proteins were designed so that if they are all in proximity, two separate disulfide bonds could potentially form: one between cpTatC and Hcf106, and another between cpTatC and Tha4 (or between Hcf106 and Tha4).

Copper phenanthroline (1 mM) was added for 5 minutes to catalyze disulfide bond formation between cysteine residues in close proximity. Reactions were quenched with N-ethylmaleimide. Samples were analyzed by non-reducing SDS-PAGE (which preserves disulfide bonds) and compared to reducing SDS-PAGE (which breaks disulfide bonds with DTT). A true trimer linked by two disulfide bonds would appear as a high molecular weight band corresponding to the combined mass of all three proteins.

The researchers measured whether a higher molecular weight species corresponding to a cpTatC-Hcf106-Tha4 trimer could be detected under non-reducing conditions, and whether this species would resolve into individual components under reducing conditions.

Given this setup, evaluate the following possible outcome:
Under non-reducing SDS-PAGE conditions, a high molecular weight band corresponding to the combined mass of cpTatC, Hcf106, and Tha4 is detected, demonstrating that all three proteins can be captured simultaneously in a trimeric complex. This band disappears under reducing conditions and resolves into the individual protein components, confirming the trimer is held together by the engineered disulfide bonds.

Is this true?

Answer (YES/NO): YES